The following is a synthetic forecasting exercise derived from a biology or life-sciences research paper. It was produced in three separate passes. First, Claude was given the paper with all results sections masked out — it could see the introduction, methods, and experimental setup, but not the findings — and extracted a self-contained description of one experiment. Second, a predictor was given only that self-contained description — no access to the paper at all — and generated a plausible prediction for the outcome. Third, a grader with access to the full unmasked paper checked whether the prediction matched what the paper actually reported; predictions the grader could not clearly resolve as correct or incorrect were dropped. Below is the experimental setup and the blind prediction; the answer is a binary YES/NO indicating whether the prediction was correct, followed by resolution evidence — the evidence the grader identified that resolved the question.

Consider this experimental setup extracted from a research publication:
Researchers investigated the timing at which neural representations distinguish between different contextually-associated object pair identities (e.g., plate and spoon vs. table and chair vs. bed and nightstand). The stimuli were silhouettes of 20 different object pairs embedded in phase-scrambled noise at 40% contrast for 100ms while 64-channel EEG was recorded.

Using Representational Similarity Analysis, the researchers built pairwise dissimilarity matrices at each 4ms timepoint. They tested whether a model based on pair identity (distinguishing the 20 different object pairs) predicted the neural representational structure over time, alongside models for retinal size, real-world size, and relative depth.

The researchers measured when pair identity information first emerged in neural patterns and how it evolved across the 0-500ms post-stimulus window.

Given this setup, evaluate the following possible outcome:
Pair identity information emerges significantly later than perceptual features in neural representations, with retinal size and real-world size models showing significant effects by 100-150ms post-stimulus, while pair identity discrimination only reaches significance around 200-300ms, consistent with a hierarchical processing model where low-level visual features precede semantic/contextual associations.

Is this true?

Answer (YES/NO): NO